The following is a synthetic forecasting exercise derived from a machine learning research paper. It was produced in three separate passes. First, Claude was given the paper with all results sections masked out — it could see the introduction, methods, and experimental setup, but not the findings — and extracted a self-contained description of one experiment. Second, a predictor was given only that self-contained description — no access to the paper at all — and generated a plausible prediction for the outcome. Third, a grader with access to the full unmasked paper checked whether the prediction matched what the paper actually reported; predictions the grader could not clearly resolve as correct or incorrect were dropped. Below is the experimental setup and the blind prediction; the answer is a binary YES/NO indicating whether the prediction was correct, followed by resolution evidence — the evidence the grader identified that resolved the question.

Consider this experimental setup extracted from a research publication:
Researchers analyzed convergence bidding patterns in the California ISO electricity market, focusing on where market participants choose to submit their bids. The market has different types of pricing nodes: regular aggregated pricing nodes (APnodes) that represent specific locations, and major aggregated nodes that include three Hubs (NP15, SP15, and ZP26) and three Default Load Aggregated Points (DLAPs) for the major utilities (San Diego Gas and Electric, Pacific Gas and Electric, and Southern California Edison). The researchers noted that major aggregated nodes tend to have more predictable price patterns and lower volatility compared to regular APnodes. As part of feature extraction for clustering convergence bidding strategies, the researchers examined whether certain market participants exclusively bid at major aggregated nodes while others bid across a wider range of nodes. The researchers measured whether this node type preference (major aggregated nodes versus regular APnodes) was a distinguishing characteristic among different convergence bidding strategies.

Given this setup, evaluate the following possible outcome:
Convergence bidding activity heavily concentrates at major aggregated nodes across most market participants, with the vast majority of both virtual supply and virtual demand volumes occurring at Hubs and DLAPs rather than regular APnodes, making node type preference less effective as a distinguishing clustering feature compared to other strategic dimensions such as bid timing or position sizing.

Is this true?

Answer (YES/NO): NO